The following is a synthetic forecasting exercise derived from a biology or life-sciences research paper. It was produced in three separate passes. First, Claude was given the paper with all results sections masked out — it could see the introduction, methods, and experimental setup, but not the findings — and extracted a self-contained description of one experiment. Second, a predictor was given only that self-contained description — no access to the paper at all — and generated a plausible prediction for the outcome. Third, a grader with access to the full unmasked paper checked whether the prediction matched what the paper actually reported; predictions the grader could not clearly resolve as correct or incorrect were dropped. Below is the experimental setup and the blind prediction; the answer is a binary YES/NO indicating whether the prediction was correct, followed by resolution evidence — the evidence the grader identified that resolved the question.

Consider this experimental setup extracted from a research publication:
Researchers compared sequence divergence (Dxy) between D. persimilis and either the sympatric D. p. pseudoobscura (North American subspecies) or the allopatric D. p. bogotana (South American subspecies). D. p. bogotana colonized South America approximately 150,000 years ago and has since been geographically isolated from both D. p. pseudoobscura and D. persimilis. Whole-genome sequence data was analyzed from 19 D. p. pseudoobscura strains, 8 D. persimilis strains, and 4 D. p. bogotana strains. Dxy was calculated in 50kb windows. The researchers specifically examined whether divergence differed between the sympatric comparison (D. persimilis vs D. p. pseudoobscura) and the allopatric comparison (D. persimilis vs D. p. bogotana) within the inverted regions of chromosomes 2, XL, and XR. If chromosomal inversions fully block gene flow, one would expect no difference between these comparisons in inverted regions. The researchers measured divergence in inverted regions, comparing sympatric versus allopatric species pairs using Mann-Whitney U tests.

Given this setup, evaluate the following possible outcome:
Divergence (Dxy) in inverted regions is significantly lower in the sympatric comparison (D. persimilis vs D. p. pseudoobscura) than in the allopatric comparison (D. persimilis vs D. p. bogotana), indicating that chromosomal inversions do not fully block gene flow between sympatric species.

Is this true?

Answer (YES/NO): YES